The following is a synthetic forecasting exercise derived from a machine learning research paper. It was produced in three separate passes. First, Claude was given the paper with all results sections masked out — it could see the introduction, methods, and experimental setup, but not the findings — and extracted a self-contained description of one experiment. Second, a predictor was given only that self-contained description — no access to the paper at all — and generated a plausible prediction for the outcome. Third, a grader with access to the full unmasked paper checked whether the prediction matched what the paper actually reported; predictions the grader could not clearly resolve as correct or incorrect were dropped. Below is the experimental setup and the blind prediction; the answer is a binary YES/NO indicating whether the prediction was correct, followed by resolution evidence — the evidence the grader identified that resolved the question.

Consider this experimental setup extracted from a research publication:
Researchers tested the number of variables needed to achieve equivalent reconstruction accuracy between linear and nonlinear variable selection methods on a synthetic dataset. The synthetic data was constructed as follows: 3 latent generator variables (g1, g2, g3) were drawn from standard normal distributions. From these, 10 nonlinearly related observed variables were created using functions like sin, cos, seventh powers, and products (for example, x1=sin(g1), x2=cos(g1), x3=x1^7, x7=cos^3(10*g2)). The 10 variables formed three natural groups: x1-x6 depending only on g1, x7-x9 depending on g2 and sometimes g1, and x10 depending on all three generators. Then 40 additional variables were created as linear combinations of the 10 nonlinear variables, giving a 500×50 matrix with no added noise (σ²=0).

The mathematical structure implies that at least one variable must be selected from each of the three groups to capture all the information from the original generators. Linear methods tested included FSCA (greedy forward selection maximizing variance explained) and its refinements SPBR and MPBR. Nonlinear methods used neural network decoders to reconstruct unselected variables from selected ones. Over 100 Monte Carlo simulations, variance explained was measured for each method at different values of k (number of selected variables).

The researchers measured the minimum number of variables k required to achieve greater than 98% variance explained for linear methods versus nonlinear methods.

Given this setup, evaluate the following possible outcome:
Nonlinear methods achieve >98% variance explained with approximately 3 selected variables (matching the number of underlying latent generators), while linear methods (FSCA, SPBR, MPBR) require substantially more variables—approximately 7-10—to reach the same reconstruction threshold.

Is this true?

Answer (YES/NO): NO